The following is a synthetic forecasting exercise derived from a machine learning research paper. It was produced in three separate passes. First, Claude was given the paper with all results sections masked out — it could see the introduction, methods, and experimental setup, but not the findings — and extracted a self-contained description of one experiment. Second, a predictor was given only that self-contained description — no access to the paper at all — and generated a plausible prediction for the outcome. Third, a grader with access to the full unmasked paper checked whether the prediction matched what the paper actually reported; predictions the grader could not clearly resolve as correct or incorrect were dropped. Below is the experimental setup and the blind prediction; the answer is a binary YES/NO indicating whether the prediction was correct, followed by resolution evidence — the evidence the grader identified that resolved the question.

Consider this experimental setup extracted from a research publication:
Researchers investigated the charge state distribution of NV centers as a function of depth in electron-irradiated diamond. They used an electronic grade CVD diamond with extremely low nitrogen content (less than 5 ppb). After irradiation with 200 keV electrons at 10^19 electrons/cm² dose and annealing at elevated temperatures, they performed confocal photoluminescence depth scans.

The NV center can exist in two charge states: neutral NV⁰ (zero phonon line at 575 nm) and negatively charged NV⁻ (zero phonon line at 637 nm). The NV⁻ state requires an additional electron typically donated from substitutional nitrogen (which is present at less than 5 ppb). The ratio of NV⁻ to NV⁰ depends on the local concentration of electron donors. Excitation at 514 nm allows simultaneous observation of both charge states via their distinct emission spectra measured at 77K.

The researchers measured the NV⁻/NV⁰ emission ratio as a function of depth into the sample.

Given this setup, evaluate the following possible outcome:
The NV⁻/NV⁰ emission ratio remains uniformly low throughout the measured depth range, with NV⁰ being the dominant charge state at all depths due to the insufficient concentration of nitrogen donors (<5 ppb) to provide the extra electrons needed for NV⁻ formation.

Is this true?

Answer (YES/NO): NO